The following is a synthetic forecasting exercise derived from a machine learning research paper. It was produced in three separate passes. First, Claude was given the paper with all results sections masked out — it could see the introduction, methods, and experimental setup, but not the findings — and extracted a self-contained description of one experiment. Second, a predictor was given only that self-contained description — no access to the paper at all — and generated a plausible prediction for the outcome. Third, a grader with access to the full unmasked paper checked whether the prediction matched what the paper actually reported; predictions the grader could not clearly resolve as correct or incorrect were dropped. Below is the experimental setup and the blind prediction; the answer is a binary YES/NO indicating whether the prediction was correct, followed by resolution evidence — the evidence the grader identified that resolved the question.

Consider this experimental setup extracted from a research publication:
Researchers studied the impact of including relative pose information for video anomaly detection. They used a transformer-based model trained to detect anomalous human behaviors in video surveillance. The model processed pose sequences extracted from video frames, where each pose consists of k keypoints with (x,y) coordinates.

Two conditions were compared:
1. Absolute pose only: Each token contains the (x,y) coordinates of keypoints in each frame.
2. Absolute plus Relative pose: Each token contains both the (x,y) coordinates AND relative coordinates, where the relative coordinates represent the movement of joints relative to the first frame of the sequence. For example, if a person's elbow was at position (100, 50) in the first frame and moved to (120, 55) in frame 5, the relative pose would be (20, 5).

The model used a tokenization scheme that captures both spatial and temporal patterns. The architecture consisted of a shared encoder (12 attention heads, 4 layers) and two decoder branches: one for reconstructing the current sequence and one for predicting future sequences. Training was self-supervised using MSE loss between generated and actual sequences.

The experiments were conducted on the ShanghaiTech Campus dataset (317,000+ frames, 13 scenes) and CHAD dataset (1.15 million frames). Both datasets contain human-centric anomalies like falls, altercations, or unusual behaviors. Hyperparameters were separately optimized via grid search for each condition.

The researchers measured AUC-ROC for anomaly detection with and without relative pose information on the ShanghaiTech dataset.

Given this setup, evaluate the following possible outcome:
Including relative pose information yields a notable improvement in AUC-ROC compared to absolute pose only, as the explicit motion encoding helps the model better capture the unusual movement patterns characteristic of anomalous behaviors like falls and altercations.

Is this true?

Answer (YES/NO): YES